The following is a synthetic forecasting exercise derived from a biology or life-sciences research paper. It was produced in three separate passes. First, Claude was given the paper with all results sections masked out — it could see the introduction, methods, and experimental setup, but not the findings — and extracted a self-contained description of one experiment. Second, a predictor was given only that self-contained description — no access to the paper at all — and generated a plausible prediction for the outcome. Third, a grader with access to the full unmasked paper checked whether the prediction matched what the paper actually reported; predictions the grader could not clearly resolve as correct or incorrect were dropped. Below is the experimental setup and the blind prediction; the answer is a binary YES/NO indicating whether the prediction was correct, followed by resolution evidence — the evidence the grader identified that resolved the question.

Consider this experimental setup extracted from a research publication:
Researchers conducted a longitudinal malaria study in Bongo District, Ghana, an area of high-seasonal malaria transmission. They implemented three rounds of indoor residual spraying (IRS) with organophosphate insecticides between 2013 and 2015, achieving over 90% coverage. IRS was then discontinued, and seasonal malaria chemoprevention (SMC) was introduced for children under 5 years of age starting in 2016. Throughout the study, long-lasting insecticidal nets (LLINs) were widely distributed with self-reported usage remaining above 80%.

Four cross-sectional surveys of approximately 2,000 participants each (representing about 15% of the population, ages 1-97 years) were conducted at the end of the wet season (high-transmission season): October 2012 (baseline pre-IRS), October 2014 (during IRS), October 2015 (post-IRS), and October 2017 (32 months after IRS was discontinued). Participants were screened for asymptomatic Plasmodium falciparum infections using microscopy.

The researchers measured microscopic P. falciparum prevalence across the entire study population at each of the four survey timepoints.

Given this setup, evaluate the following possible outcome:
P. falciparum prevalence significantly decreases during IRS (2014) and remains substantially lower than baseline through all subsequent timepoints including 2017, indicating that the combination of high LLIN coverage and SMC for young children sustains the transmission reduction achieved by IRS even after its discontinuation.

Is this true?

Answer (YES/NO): NO